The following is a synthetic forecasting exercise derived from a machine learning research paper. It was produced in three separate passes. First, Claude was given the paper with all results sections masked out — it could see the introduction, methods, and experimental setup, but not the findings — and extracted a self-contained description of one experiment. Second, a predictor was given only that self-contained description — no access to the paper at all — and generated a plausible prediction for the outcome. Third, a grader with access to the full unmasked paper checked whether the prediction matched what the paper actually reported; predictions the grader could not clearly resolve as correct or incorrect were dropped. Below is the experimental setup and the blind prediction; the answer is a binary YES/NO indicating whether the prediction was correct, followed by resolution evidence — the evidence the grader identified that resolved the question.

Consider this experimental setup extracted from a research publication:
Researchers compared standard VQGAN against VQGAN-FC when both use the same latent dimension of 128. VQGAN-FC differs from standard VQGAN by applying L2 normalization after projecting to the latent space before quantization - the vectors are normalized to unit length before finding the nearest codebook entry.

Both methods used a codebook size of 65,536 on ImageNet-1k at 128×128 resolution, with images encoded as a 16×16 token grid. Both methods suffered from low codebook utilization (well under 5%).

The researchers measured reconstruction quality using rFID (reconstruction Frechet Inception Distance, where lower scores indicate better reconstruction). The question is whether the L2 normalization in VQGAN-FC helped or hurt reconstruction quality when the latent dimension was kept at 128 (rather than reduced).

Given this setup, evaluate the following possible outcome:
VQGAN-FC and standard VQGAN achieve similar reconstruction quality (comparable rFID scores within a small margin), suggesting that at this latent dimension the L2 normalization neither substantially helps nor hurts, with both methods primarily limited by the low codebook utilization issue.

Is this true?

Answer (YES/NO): NO